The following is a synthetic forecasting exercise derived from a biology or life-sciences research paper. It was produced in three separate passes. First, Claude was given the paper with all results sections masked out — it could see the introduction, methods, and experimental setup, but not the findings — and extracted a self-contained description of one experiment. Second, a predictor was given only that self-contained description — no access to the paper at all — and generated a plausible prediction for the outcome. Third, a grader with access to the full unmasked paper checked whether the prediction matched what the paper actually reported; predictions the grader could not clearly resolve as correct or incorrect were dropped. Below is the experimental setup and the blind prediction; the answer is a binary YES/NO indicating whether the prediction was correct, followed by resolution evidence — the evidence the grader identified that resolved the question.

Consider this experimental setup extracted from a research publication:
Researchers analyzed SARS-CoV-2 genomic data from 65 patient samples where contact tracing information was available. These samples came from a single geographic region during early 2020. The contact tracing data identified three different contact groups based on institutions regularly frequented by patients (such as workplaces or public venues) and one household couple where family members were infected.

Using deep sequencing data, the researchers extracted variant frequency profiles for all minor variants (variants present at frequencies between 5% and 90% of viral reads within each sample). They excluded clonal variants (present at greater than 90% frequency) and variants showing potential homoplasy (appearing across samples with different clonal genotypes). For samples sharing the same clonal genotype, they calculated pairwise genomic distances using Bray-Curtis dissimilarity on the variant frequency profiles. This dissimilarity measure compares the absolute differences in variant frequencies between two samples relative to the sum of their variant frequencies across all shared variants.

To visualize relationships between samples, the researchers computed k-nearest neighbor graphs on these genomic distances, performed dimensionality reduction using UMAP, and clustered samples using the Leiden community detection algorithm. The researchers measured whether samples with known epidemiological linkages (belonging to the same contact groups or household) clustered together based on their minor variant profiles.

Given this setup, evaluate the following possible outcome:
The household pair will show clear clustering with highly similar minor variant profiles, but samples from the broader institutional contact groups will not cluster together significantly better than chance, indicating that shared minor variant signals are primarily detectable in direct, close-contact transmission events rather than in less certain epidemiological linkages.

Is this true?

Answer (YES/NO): NO